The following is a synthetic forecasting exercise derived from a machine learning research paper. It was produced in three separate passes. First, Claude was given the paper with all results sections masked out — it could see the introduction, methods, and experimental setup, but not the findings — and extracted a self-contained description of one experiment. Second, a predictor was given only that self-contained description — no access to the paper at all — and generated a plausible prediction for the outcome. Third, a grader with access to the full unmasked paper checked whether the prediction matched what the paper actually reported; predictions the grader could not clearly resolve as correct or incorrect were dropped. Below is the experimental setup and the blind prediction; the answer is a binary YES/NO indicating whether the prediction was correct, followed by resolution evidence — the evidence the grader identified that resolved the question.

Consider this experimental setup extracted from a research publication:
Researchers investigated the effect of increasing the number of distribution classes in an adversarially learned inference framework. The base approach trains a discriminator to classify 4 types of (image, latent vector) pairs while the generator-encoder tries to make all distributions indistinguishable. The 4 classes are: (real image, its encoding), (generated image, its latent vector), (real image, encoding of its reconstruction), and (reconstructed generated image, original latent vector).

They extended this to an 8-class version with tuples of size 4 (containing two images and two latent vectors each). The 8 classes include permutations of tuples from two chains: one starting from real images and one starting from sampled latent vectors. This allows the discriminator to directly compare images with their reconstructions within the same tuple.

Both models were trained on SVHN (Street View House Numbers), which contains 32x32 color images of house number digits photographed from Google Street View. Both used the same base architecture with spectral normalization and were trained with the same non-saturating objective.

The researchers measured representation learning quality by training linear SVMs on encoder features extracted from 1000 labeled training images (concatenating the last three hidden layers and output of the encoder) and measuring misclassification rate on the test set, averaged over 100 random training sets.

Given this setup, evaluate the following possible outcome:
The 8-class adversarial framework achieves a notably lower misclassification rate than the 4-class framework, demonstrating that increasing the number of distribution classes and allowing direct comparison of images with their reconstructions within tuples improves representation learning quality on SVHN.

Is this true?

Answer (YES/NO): YES